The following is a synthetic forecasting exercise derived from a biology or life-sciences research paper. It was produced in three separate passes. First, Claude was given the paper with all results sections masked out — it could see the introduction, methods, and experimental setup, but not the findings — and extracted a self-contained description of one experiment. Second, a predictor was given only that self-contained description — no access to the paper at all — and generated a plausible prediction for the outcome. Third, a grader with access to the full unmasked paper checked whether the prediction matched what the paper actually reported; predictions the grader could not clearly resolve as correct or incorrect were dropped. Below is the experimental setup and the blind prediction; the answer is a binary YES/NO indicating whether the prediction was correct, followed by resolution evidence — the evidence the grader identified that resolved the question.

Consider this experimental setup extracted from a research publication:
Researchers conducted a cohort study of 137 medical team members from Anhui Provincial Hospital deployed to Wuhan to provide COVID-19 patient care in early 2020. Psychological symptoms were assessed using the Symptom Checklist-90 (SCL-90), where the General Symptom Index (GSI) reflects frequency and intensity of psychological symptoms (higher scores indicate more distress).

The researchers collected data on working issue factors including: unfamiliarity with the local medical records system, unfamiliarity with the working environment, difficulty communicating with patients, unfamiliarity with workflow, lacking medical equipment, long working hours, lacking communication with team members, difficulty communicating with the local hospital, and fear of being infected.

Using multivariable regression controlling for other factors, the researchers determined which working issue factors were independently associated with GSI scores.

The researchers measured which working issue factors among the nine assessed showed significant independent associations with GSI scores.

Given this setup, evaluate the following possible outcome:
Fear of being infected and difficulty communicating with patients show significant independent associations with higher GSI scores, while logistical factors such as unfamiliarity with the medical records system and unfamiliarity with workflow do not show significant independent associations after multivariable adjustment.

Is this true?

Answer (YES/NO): NO